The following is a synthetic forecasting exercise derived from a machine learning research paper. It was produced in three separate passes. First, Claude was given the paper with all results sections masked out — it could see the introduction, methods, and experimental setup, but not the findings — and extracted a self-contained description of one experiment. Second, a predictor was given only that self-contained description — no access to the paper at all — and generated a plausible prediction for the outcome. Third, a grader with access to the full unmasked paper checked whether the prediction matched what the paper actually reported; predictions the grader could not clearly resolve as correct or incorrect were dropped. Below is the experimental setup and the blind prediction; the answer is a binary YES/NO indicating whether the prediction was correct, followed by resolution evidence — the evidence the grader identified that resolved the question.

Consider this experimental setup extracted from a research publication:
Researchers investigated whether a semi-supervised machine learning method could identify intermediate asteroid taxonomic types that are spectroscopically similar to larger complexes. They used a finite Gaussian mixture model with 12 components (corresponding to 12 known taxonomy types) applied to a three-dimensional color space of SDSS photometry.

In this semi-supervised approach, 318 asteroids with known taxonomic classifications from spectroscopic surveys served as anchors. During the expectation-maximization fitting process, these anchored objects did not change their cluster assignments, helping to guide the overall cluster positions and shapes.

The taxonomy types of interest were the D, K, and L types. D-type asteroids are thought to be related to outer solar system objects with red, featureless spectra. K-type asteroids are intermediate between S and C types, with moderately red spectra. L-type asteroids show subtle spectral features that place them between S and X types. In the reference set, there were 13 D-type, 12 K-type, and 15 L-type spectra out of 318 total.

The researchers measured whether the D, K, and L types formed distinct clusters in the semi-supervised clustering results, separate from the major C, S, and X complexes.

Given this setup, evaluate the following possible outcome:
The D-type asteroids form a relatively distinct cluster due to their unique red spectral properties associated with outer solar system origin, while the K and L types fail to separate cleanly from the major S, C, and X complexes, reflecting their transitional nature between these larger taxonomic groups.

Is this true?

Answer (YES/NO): NO